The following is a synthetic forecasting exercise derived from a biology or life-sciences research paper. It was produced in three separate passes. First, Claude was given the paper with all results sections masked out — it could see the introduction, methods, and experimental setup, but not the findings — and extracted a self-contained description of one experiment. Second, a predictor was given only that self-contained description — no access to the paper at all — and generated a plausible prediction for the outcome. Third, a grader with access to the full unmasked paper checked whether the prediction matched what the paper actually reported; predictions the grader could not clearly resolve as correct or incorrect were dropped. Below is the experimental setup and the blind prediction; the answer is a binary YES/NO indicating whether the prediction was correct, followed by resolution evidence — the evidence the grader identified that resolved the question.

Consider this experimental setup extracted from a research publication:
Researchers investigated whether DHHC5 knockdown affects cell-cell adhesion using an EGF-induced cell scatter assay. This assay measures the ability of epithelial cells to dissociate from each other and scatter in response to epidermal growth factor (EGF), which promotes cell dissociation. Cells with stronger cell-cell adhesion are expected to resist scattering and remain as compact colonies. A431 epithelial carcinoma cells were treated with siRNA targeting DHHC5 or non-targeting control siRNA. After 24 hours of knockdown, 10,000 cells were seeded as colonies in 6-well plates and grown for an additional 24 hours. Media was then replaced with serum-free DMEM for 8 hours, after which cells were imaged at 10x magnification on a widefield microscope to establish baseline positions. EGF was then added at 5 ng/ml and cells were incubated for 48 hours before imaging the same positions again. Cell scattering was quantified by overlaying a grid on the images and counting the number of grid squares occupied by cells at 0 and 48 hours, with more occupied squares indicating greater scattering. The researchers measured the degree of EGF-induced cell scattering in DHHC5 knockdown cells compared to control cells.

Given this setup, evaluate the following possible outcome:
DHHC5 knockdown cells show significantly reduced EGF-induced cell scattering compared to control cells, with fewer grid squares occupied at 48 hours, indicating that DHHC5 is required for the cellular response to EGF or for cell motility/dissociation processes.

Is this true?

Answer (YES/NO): NO